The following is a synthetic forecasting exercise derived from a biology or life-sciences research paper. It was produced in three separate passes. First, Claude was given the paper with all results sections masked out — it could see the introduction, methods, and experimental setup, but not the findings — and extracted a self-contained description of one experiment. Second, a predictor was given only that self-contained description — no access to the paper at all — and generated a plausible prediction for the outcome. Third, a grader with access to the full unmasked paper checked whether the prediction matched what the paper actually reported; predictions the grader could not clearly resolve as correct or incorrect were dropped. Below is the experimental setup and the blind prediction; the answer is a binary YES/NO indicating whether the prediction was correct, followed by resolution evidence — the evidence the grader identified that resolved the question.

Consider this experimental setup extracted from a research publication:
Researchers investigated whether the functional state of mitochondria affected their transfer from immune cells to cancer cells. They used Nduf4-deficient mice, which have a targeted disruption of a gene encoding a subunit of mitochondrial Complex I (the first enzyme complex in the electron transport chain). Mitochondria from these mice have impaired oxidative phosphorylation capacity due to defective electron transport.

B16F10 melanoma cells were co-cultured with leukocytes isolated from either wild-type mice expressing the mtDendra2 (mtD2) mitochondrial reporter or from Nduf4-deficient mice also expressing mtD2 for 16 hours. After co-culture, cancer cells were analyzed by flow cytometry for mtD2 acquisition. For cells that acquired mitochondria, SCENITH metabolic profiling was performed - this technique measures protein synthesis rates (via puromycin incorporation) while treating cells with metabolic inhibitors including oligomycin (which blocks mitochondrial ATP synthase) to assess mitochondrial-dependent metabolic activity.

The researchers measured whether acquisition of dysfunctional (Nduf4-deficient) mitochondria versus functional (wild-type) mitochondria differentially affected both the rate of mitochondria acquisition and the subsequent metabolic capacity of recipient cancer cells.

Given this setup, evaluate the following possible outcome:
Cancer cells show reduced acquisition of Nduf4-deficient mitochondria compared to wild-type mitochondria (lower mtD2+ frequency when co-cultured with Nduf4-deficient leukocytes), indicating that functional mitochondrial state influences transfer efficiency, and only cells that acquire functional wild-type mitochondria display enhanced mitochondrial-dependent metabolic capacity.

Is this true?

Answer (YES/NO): NO